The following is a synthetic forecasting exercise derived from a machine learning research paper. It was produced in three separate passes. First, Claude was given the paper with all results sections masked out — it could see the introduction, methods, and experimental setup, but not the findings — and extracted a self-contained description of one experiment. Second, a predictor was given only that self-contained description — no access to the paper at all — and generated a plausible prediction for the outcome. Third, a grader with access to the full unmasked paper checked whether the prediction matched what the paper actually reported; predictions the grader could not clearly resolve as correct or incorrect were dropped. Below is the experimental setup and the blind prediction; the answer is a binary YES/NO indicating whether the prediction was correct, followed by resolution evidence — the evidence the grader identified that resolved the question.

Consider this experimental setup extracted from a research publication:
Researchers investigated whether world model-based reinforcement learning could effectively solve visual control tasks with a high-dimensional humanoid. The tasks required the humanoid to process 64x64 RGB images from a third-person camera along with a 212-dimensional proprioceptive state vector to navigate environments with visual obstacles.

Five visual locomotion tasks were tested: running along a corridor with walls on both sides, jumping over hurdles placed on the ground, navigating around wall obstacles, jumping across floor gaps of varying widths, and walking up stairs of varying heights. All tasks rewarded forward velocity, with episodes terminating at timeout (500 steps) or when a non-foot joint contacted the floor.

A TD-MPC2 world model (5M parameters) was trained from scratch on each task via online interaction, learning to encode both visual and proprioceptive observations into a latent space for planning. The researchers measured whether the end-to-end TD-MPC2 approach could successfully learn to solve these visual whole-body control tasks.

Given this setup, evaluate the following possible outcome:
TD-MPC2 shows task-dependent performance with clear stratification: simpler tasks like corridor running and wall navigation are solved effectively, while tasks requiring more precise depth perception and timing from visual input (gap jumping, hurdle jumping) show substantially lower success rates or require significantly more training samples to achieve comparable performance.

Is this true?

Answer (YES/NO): NO